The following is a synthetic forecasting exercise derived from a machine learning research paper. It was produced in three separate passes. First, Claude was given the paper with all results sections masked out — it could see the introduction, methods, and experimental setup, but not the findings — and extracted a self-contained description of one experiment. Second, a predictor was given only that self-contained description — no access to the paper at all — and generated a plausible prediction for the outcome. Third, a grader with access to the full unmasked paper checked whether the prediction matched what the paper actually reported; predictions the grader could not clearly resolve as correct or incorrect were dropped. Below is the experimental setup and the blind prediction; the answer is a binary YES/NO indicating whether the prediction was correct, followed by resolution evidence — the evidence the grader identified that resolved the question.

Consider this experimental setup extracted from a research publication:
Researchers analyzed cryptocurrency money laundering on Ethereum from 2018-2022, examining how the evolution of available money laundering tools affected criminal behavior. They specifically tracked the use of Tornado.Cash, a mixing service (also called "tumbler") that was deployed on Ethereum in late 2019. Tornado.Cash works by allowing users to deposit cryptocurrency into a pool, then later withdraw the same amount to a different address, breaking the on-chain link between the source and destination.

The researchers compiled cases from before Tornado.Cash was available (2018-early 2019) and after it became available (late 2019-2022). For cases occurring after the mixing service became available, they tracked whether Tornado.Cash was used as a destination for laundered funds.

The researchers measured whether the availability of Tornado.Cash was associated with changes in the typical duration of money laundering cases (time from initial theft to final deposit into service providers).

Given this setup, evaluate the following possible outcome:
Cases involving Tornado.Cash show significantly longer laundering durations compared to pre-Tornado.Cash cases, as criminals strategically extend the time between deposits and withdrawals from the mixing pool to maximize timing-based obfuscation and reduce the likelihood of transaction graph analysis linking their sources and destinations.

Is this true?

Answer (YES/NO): NO